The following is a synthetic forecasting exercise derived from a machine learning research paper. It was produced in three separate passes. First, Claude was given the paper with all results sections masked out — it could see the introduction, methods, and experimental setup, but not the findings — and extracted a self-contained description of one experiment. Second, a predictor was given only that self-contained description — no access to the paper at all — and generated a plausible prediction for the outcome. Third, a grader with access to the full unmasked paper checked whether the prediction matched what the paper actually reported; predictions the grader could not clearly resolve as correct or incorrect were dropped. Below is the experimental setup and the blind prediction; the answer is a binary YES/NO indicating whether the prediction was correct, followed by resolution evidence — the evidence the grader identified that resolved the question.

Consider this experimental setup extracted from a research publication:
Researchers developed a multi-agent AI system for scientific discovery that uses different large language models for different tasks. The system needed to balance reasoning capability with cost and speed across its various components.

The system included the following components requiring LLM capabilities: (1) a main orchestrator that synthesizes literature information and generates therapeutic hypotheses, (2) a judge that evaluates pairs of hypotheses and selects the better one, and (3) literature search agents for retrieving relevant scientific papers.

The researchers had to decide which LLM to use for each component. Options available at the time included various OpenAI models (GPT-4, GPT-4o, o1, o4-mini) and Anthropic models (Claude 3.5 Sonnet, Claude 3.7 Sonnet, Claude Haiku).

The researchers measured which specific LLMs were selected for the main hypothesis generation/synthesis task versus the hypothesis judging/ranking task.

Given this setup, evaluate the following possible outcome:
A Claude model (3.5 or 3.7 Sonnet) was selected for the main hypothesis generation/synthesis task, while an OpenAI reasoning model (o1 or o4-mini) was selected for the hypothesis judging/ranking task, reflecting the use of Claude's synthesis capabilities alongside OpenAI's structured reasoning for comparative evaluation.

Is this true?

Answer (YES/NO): NO